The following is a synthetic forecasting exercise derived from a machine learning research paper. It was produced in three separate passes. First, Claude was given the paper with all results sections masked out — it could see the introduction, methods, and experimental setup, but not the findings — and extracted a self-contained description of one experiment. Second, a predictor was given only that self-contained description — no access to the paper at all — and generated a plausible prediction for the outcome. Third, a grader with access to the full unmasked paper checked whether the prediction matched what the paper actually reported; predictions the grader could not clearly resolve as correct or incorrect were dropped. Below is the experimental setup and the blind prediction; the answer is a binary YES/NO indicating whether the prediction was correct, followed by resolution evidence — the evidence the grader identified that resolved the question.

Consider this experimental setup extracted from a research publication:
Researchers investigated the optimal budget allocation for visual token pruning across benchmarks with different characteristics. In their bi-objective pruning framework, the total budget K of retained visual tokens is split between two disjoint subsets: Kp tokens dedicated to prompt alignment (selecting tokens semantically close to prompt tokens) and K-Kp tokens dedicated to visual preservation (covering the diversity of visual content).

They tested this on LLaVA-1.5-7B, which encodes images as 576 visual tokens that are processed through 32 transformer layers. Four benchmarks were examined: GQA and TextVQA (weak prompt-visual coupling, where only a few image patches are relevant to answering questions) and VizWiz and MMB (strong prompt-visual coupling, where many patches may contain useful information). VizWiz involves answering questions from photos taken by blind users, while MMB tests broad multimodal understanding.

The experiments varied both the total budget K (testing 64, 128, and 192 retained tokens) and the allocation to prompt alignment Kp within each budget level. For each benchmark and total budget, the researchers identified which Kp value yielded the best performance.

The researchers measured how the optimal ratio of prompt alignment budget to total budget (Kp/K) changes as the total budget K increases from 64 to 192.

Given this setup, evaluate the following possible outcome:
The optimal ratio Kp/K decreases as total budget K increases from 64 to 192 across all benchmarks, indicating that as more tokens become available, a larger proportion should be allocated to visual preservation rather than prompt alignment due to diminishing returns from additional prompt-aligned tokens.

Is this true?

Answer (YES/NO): YES